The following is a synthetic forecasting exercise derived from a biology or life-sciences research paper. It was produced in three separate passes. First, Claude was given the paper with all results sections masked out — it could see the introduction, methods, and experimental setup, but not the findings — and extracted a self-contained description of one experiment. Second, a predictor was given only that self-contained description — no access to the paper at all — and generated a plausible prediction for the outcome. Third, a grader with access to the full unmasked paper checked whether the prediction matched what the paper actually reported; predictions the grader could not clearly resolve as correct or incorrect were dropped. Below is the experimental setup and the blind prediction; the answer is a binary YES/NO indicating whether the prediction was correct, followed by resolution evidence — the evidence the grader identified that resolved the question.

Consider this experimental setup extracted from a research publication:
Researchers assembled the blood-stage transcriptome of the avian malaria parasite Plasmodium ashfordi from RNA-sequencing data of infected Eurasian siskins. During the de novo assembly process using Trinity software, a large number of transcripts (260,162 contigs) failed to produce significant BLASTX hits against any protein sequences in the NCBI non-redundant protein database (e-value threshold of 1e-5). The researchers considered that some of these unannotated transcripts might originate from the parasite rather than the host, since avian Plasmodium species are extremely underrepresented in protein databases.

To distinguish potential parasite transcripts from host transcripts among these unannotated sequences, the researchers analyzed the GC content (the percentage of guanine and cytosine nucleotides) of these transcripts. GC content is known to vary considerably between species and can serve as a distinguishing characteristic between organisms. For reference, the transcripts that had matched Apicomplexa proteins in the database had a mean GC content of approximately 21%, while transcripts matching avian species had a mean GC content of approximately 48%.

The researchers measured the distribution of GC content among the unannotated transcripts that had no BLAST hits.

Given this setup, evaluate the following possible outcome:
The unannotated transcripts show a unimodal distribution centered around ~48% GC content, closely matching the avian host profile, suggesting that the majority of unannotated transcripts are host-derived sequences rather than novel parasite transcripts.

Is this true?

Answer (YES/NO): NO